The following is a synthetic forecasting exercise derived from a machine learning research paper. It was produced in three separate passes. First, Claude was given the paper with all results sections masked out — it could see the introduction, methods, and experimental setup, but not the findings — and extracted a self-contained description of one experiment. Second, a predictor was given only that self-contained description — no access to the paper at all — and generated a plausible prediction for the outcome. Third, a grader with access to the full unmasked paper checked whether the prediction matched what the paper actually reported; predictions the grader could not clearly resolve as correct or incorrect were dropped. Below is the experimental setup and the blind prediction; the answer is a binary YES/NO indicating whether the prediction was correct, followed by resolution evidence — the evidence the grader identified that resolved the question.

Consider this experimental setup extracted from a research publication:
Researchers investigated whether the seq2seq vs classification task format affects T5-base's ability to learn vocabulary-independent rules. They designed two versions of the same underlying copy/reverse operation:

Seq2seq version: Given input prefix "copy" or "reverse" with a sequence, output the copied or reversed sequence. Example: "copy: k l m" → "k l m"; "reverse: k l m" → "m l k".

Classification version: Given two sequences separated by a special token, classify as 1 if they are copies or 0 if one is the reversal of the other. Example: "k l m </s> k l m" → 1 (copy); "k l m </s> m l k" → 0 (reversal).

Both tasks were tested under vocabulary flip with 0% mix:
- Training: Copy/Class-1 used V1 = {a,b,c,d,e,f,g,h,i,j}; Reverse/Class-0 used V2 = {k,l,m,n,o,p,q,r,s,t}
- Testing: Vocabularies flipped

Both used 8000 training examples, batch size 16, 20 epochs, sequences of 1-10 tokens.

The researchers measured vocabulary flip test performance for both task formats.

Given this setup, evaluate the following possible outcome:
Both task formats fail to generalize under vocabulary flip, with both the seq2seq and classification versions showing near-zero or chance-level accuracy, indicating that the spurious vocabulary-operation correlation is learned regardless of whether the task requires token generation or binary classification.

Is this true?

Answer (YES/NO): NO